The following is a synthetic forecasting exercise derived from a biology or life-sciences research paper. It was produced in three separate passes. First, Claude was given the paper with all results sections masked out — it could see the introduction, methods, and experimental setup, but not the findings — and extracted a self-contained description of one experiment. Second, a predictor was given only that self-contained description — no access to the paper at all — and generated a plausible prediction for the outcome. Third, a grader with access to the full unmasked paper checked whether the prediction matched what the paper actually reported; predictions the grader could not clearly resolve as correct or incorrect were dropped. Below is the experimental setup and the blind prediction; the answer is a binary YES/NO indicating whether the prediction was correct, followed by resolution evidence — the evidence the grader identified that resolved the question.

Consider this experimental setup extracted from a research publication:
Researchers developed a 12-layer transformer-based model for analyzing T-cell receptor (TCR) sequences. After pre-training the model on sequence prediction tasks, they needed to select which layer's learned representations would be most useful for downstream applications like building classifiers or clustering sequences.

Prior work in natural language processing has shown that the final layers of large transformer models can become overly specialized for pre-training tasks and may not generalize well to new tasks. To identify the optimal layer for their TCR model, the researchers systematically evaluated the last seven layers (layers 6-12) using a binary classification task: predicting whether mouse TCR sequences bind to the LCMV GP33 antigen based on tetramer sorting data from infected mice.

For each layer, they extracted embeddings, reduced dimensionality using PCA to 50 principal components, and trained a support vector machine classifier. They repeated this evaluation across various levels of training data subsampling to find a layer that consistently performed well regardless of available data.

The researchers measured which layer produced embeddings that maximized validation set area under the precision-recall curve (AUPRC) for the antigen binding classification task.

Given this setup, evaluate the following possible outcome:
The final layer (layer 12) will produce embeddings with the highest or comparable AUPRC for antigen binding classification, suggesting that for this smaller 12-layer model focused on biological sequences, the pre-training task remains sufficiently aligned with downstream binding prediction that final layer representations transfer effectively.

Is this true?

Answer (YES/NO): NO